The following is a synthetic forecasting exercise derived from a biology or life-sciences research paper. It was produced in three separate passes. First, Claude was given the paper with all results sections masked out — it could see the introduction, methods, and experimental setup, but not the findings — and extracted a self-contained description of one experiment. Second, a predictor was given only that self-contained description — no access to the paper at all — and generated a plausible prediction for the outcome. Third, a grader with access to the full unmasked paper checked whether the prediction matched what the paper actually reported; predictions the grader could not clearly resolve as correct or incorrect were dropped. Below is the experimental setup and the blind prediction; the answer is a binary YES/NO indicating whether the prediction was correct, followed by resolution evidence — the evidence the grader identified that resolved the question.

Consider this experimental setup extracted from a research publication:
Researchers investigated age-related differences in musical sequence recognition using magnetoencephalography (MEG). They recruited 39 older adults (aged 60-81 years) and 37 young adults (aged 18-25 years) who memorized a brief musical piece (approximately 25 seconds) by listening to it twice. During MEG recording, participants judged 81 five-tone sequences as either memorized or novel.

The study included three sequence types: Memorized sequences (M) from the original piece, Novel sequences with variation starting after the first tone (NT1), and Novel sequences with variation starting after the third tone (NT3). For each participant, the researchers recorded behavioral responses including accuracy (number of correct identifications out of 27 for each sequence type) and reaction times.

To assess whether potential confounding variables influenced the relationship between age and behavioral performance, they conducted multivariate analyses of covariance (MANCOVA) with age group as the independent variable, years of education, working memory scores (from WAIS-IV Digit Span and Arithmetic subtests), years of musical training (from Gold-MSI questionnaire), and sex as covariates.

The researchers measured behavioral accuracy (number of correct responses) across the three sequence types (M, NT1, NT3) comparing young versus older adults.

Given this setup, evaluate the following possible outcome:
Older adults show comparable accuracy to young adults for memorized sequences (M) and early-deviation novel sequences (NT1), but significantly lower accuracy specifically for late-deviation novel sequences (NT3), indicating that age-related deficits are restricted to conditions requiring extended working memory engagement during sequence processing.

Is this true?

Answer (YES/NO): NO